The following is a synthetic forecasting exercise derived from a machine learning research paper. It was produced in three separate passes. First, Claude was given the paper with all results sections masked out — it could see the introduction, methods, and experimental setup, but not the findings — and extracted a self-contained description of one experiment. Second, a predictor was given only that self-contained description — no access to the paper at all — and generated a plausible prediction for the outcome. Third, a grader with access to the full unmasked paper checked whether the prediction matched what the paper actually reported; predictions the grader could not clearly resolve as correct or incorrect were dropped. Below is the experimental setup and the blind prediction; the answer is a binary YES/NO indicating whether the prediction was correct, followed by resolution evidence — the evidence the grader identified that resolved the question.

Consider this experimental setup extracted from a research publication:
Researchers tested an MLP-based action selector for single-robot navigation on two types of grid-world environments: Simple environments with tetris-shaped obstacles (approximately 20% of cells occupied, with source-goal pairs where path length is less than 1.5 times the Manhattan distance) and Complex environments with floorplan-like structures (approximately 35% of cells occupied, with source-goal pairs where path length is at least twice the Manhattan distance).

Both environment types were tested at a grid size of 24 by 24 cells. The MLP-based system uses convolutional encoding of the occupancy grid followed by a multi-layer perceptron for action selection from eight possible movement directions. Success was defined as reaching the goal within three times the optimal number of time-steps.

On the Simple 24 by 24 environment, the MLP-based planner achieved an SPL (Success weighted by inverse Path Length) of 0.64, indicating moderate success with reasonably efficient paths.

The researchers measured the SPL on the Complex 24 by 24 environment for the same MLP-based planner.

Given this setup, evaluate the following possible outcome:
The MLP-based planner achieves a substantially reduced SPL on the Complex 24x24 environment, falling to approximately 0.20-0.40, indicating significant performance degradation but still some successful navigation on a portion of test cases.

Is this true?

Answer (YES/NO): NO